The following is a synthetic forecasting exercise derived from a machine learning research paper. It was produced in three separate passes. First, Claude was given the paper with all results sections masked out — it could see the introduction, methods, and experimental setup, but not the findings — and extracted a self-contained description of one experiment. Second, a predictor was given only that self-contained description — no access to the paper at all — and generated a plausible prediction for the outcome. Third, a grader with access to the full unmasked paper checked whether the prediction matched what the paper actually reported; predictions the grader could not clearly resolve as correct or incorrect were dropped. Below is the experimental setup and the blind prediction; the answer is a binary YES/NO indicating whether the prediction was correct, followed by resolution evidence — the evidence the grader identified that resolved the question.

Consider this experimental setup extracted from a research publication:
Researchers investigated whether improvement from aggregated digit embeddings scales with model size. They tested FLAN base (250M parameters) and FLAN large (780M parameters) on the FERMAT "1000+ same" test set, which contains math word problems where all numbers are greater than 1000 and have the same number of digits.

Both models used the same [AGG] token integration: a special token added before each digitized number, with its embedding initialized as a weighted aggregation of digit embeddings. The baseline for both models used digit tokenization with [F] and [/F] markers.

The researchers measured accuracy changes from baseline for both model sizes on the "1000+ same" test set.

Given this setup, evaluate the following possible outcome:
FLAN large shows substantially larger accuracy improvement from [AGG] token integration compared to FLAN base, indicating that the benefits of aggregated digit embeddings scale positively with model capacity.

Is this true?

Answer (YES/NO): YES